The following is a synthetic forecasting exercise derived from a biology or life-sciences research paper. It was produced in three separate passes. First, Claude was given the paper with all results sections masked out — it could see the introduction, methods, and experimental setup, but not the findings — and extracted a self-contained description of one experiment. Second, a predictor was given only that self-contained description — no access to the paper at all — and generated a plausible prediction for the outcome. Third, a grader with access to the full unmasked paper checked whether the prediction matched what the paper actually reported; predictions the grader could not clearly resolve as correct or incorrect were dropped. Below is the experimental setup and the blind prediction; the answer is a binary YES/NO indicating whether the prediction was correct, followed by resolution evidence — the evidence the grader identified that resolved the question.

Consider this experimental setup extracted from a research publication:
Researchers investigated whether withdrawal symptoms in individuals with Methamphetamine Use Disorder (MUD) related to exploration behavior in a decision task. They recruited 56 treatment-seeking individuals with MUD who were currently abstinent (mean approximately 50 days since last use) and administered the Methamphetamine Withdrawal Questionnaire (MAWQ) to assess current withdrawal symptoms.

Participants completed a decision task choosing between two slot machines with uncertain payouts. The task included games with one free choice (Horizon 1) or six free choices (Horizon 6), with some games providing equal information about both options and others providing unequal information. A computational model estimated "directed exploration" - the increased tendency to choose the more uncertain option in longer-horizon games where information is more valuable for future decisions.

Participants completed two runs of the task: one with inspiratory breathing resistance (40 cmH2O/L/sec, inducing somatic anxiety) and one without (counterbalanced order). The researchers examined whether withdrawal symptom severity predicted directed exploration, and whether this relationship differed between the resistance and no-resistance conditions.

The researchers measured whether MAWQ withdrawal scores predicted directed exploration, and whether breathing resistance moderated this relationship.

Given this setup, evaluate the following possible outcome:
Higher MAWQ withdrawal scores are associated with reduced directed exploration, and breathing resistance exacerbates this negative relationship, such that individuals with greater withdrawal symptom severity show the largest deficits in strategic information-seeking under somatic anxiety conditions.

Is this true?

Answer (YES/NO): NO